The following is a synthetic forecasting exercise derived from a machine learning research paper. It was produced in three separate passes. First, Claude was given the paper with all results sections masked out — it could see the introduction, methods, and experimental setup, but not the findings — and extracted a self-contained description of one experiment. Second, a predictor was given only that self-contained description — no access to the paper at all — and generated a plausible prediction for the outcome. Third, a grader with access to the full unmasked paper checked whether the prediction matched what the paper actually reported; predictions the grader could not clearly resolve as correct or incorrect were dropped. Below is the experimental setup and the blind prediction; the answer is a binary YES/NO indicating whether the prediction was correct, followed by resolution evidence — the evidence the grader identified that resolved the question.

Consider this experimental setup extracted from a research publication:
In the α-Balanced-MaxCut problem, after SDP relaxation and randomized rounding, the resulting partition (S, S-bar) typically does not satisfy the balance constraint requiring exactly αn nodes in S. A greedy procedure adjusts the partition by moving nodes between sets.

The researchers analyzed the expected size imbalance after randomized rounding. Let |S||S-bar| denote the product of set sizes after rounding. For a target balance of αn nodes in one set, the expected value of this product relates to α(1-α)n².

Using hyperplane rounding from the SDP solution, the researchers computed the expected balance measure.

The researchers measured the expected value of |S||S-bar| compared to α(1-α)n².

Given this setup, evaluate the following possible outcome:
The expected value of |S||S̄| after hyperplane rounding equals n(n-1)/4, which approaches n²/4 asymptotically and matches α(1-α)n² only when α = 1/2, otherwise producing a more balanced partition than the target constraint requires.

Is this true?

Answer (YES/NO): NO